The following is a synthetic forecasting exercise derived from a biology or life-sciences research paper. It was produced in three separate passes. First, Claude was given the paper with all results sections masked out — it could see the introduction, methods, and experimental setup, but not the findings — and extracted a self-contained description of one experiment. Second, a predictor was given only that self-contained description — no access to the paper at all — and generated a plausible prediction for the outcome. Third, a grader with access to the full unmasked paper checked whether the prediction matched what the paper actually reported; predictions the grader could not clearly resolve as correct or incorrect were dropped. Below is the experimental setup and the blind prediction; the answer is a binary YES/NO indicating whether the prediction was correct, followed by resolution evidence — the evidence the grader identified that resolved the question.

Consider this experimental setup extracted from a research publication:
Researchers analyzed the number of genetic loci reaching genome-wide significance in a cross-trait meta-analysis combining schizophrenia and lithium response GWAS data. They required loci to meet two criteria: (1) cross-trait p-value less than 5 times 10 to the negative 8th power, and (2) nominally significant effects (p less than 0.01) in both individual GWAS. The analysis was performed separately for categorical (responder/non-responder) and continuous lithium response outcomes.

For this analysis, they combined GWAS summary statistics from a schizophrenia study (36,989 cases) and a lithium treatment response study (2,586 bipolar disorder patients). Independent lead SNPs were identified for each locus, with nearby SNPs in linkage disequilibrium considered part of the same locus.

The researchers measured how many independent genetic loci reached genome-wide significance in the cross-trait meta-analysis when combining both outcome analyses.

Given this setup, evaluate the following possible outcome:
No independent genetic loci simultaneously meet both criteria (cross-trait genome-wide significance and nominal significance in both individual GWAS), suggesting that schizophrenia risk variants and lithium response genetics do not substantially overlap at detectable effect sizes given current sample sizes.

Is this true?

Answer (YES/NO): NO